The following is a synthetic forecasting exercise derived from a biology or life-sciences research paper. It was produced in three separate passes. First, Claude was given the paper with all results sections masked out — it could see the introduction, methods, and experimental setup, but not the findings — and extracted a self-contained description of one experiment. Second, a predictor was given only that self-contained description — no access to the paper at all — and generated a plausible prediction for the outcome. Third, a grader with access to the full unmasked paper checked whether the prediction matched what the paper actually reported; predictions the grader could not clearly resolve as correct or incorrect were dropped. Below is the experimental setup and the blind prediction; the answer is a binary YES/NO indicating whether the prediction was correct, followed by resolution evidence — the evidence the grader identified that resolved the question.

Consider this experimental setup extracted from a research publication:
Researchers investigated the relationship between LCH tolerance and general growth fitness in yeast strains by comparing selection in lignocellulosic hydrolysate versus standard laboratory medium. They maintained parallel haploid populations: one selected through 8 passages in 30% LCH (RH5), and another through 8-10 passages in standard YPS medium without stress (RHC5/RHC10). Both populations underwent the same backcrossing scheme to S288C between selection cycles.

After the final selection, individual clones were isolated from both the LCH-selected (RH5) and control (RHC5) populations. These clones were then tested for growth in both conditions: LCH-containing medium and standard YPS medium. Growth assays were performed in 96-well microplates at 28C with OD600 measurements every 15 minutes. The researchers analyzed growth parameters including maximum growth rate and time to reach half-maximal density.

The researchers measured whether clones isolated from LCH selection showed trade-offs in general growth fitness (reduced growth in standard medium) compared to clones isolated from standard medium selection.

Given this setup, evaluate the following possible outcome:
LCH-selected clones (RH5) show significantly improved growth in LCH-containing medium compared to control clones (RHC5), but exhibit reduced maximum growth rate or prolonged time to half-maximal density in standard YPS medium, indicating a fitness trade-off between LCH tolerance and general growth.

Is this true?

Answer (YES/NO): NO